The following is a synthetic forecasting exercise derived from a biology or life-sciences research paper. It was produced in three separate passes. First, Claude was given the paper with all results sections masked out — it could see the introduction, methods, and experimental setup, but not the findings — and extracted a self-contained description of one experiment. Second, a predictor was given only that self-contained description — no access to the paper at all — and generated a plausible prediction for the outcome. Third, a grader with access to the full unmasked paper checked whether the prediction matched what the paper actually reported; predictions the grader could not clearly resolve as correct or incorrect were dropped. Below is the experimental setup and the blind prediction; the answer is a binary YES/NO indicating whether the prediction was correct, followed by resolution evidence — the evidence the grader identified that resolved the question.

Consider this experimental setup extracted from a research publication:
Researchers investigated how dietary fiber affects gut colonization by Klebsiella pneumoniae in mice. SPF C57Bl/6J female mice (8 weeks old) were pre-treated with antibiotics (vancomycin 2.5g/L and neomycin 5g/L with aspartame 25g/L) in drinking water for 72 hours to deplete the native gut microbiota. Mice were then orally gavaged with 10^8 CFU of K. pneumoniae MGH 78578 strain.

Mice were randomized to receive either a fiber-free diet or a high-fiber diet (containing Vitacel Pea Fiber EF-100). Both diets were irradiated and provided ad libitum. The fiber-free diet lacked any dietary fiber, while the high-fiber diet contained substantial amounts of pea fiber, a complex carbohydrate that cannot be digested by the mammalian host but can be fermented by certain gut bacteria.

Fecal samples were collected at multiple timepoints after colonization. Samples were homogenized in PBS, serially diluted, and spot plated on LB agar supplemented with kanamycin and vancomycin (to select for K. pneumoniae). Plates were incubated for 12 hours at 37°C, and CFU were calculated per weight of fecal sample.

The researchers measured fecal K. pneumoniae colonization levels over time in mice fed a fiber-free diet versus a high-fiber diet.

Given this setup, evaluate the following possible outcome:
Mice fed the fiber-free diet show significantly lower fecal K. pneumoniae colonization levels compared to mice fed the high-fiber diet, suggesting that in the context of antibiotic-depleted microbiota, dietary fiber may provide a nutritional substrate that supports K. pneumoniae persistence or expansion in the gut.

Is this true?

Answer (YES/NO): NO